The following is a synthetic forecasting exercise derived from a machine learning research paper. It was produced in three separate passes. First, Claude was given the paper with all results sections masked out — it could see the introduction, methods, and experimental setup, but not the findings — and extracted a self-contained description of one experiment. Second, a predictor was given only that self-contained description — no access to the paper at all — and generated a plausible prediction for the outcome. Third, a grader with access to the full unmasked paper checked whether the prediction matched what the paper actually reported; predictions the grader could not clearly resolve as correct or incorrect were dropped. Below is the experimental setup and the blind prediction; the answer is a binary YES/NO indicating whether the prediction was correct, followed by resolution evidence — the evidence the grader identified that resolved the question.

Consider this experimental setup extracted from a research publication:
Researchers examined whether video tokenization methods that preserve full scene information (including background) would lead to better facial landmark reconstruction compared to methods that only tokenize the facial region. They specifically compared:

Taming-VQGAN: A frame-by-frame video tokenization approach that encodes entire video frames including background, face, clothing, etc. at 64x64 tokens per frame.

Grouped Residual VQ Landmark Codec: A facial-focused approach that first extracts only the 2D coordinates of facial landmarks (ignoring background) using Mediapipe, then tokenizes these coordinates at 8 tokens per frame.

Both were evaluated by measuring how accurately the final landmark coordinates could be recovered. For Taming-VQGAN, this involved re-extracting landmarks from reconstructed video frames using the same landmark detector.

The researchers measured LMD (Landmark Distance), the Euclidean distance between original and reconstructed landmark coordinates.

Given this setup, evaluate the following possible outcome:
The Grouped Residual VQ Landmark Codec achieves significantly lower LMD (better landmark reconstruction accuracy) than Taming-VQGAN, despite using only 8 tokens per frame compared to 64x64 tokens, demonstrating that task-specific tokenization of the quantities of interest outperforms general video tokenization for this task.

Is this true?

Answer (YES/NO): NO